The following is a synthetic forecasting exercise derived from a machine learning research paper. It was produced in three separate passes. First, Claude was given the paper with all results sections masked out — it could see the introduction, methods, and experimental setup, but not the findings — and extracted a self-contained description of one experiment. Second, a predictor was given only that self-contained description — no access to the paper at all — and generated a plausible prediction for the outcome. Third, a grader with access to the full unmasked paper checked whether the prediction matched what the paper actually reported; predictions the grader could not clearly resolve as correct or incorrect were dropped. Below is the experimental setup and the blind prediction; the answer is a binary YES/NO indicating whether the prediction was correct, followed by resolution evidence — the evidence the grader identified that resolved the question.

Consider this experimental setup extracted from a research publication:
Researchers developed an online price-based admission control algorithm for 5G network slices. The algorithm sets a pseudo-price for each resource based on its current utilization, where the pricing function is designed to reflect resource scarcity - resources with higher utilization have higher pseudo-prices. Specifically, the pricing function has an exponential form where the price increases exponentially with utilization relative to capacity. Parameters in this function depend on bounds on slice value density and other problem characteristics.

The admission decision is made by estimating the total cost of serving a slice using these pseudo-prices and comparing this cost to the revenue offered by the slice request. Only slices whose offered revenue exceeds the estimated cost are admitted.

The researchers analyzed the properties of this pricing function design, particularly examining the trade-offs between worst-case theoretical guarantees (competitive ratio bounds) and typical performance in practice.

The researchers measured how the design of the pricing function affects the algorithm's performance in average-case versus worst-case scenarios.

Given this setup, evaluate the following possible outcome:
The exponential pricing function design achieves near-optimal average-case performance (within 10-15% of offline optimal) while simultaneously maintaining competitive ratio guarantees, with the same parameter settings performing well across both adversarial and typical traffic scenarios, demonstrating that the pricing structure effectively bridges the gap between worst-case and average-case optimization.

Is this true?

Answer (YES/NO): NO